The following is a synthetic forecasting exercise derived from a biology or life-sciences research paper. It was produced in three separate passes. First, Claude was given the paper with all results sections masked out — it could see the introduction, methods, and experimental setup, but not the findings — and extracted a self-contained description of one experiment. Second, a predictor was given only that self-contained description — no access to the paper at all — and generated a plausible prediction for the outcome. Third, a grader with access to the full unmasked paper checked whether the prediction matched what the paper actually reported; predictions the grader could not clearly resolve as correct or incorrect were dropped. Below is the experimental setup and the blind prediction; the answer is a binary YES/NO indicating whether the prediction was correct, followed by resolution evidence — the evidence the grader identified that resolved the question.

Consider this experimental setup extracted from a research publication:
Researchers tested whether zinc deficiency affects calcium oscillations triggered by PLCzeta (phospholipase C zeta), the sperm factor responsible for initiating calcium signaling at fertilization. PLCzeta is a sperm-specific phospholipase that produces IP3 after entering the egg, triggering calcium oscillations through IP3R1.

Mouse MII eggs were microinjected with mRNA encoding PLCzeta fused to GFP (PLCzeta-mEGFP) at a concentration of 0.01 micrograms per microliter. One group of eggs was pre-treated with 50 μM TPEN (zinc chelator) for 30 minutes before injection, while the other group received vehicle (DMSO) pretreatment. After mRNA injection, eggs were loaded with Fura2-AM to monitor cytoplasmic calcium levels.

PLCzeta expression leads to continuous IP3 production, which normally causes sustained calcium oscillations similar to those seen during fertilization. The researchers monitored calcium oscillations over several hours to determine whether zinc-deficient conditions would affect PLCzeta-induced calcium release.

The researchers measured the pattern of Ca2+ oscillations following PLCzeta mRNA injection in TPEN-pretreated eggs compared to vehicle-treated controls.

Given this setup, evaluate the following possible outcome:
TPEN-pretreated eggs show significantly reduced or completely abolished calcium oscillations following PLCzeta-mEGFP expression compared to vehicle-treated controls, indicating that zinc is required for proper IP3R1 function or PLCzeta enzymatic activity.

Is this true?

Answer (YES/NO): YES